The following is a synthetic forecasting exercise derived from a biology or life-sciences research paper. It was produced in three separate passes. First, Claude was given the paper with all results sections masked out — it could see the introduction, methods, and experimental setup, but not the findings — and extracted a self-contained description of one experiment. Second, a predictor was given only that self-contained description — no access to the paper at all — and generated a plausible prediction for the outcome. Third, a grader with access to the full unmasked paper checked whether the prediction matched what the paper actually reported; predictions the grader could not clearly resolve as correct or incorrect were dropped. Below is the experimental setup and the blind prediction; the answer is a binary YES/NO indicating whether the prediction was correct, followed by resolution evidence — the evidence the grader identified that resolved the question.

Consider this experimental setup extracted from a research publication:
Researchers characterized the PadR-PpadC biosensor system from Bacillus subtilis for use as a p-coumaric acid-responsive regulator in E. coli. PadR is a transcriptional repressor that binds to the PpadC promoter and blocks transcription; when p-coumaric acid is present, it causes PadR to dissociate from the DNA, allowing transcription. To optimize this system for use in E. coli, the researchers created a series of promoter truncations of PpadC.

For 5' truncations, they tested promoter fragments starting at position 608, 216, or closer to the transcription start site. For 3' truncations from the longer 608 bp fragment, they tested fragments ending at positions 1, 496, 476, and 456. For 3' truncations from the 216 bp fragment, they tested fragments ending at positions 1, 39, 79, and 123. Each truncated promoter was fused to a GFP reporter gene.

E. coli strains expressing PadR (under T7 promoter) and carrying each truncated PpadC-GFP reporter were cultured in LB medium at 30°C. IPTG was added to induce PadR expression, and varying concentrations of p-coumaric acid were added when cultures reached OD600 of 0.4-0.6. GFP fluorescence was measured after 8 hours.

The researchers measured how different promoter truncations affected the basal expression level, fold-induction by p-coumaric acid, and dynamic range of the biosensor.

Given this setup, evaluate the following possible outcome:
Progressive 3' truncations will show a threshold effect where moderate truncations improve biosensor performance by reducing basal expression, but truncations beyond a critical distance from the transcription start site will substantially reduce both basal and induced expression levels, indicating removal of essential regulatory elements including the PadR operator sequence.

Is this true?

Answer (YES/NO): NO